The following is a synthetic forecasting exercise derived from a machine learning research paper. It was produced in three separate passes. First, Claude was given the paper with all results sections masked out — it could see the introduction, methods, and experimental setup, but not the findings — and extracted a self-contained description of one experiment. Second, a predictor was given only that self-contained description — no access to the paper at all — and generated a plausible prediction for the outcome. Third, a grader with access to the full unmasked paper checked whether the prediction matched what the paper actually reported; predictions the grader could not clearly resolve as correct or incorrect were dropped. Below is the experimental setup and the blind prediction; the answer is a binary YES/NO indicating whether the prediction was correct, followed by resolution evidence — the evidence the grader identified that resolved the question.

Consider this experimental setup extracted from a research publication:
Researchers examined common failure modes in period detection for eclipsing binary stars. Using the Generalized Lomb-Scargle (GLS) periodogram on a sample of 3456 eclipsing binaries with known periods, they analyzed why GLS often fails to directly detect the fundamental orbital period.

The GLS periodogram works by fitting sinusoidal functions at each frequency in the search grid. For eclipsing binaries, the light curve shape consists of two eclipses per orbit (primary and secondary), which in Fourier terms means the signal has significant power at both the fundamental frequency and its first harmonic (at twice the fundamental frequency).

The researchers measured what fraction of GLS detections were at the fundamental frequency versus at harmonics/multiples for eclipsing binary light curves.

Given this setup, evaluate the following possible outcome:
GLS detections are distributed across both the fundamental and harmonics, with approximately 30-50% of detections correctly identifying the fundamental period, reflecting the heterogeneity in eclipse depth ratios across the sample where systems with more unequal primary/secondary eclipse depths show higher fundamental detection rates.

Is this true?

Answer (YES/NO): NO